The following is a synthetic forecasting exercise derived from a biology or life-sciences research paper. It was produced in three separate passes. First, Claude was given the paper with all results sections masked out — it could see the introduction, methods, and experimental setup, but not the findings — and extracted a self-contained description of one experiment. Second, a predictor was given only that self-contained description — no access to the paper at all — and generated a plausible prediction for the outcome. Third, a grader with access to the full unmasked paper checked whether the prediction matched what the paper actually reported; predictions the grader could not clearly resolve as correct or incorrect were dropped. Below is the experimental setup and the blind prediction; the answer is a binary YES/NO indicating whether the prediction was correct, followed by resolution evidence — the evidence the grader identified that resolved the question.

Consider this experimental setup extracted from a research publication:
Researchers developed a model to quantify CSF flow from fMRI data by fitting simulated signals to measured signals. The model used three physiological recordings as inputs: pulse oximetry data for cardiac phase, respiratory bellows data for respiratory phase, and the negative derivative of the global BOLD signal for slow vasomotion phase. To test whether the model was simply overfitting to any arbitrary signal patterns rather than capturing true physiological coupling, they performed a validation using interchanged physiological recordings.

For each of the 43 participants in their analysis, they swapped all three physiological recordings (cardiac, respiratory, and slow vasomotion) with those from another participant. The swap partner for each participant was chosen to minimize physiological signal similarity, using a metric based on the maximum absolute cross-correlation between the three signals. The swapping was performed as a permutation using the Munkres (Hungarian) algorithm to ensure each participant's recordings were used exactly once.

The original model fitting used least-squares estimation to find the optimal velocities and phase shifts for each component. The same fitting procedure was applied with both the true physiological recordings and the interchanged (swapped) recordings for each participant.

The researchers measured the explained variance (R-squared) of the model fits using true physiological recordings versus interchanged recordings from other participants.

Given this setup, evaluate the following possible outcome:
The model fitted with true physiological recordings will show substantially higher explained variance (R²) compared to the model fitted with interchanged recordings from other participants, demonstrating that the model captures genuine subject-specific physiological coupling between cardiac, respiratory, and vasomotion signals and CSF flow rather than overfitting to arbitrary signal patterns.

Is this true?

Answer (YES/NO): YES